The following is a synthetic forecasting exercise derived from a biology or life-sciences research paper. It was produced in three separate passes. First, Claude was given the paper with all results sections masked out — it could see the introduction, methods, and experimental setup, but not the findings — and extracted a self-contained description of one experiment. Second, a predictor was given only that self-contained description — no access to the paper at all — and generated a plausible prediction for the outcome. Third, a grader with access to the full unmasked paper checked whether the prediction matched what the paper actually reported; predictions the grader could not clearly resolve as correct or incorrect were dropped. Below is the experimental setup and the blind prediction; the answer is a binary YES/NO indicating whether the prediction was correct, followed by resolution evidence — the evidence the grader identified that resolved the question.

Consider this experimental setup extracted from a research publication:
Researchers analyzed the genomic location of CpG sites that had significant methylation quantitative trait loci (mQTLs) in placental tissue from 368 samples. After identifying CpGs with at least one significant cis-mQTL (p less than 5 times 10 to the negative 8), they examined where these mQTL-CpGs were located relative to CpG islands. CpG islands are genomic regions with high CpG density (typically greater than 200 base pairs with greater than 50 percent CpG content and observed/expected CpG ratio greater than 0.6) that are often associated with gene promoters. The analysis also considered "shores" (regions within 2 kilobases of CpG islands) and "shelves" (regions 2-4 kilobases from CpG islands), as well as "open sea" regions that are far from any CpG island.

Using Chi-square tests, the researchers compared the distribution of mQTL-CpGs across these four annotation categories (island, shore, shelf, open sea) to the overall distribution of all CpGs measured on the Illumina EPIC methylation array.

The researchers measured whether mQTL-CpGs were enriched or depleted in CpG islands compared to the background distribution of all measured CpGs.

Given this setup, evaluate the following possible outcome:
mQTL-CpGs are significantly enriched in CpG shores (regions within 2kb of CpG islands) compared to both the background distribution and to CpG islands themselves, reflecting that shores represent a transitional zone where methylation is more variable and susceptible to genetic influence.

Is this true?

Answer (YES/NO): YES